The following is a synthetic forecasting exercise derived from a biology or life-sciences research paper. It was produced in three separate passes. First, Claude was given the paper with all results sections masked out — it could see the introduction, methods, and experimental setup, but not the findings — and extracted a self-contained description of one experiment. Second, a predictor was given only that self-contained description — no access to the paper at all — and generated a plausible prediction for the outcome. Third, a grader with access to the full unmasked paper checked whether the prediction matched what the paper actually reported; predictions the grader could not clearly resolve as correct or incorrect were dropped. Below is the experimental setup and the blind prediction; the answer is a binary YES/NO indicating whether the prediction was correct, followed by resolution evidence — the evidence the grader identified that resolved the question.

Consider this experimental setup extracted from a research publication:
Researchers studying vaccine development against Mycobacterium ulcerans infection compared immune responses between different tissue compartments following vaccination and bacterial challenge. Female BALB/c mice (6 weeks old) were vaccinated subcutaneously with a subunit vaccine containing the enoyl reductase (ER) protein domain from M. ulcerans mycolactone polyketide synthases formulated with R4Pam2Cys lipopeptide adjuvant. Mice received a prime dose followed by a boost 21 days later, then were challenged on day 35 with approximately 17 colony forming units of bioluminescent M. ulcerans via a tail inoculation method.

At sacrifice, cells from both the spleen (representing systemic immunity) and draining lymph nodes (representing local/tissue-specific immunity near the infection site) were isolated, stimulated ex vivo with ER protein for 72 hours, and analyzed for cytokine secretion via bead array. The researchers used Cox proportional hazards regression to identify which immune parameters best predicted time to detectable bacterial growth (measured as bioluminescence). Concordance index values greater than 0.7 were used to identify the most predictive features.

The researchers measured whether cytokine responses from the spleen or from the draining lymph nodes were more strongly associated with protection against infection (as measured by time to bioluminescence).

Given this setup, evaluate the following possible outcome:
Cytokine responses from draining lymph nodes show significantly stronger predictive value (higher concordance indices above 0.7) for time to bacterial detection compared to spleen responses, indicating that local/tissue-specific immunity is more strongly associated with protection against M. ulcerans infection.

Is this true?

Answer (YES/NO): NO